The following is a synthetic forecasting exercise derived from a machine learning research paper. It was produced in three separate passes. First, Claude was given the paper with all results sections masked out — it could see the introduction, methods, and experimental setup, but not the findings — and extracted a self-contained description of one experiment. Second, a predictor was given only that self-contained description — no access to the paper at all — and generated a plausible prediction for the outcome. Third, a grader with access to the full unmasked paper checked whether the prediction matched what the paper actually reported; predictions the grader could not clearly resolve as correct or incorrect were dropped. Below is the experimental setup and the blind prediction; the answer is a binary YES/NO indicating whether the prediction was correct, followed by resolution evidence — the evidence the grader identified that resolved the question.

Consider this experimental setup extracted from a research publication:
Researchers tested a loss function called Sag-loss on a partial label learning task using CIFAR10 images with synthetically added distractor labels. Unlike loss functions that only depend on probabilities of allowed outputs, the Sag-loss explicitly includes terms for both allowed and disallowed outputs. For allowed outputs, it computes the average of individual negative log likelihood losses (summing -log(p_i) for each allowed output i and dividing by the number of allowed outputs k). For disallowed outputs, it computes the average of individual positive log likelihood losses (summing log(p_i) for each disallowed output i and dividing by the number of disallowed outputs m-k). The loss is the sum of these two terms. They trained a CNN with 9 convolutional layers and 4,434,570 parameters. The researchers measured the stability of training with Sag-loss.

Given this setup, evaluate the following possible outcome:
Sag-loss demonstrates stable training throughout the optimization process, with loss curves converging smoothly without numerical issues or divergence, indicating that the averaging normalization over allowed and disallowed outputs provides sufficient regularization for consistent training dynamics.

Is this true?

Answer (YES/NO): NO